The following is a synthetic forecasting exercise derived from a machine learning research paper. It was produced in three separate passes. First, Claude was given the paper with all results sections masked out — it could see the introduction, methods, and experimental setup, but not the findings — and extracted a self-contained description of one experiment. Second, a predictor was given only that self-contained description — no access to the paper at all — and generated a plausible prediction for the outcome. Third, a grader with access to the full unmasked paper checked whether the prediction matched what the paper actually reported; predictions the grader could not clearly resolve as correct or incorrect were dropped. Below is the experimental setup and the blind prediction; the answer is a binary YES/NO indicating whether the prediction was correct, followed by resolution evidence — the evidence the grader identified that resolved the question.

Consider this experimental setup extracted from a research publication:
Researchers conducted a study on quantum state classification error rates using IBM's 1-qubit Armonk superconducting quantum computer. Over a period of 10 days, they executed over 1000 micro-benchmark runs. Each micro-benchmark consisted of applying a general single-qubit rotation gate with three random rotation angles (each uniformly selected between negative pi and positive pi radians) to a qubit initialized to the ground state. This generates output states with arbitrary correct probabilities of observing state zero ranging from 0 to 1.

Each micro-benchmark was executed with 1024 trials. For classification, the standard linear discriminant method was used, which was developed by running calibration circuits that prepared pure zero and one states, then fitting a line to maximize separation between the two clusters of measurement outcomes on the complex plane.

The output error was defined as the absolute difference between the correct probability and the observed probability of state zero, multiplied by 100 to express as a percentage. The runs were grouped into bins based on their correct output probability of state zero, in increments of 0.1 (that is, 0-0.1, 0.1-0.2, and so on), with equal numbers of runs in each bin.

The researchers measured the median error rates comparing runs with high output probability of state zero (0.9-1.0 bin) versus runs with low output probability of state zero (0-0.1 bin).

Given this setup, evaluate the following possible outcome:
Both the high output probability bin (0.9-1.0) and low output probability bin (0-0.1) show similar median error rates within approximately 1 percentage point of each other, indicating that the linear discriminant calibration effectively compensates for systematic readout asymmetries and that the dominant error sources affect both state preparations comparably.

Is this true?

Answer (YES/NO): NO